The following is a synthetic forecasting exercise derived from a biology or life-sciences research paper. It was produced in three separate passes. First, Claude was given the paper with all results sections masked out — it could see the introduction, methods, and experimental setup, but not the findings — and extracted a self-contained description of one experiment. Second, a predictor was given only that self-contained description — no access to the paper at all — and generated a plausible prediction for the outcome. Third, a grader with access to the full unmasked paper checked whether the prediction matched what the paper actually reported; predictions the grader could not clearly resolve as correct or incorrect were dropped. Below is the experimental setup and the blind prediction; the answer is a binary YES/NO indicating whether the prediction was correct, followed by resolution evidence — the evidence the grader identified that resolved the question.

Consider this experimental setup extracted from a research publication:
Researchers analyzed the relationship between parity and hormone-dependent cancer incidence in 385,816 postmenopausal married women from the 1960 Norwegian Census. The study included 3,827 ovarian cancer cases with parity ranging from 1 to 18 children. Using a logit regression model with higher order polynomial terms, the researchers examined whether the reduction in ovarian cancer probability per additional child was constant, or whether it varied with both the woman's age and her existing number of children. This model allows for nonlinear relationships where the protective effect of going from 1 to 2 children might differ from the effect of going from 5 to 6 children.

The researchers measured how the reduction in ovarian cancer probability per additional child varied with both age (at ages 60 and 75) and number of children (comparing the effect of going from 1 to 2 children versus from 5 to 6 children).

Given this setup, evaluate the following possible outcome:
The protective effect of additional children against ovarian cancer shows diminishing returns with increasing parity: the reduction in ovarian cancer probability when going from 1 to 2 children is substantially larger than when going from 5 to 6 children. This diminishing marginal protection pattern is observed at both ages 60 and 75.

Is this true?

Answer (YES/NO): NO